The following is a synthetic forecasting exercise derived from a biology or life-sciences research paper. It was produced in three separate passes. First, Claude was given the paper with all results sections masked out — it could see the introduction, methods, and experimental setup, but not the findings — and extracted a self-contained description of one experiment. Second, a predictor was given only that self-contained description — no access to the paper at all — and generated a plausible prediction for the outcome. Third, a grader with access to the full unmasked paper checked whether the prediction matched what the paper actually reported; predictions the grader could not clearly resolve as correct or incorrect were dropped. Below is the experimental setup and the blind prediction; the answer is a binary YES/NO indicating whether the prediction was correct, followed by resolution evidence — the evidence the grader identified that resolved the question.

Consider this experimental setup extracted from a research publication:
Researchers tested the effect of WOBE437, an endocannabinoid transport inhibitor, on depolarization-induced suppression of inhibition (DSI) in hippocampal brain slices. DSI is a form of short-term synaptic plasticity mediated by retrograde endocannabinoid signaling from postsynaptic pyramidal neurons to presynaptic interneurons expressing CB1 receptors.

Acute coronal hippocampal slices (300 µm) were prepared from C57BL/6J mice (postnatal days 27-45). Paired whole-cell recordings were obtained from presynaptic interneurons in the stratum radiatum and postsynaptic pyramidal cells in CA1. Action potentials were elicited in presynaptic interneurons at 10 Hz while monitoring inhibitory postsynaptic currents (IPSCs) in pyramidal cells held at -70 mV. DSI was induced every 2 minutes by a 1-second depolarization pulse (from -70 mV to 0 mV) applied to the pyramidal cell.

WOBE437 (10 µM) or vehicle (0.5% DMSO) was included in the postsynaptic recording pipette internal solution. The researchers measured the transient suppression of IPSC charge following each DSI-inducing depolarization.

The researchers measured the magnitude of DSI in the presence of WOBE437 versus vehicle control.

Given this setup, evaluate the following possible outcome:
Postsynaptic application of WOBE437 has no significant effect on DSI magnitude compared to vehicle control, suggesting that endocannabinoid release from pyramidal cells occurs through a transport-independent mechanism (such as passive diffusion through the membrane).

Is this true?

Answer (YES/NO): NO